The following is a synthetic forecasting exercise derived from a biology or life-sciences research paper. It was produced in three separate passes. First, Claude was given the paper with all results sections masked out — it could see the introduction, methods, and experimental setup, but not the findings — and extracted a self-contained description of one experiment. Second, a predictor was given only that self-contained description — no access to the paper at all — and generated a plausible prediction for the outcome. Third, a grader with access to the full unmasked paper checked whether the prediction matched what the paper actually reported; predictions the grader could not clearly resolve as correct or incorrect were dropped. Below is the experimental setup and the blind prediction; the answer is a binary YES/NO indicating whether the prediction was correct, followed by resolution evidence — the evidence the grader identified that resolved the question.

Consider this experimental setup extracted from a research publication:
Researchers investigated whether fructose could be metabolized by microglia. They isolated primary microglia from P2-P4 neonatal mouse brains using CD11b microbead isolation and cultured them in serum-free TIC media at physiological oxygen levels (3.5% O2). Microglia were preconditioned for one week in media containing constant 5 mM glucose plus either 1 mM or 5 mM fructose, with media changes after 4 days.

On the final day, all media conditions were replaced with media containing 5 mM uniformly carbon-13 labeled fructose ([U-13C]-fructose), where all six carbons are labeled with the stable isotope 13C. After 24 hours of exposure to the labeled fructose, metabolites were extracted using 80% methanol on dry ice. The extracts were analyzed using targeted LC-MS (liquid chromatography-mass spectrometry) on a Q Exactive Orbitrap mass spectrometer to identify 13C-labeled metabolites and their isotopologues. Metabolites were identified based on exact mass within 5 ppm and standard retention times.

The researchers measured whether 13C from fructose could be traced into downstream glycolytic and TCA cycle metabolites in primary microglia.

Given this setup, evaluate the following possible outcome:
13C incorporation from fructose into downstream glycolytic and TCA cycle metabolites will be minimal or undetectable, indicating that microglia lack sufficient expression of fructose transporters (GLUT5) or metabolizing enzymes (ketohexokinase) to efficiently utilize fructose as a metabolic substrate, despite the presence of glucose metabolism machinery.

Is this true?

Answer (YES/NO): NO